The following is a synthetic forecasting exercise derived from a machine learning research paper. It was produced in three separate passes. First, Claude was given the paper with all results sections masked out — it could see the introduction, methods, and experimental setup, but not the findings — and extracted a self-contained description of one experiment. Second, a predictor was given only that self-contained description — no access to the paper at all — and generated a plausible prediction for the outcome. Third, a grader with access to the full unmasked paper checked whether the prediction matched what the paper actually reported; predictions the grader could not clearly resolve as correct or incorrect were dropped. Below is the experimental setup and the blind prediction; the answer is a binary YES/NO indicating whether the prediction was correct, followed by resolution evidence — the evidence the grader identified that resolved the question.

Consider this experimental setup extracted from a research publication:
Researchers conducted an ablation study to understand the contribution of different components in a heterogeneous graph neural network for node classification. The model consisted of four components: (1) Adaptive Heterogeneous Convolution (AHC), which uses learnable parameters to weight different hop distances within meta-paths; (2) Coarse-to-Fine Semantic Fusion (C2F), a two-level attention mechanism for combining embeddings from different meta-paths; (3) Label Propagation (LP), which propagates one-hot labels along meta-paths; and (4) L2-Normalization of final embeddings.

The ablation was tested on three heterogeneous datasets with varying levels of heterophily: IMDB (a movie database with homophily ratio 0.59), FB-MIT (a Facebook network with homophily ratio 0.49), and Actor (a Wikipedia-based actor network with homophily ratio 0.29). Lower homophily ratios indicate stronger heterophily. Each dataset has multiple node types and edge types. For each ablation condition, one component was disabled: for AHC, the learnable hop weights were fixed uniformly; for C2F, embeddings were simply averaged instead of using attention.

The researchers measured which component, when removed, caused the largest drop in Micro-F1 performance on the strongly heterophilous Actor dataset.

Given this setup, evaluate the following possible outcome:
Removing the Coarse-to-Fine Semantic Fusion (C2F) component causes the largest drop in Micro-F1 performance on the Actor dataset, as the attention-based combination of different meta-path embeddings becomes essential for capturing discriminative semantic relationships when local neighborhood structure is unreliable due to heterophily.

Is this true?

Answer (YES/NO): NO